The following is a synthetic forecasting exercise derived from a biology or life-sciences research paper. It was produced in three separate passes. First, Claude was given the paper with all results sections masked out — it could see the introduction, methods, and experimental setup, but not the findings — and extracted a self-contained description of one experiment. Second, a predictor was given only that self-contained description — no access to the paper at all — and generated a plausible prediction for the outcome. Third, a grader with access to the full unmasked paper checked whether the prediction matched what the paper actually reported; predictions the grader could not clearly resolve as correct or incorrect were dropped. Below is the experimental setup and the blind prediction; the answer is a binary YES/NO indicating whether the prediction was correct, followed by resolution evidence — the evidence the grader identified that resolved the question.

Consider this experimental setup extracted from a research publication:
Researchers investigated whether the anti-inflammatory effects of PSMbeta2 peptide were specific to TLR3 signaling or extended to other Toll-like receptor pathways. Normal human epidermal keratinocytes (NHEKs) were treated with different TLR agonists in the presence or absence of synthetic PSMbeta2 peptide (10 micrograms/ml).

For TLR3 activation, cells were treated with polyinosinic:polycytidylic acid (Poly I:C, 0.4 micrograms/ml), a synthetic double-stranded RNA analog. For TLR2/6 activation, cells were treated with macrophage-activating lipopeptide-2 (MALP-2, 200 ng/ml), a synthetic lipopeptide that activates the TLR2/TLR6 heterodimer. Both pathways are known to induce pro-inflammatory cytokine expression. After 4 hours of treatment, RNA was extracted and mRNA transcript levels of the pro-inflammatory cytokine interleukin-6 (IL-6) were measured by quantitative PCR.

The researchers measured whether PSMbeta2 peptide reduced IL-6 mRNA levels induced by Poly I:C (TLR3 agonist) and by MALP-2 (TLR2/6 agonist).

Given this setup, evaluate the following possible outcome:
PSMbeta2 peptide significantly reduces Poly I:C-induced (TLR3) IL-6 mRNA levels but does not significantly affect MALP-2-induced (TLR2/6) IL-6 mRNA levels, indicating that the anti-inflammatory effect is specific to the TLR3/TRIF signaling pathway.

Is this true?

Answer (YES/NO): NO